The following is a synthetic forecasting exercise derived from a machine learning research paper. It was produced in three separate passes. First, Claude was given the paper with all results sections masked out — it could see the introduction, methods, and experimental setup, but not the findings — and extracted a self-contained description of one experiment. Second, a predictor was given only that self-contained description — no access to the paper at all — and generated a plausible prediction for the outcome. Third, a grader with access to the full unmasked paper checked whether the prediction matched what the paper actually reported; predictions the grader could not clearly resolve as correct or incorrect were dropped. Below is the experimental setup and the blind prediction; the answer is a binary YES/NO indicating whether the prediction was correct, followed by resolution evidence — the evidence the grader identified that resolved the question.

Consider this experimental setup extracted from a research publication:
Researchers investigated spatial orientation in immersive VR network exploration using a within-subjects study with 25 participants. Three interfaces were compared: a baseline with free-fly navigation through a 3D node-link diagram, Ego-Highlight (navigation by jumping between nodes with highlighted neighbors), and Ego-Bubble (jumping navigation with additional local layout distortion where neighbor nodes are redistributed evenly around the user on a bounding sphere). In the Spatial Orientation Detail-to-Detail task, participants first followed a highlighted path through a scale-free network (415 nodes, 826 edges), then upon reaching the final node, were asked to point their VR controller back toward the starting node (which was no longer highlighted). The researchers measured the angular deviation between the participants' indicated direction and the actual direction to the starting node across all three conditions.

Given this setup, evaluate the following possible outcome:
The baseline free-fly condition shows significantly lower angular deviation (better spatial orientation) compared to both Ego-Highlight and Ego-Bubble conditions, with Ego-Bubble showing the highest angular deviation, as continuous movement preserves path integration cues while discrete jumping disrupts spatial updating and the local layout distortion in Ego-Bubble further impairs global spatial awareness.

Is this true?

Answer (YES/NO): NO